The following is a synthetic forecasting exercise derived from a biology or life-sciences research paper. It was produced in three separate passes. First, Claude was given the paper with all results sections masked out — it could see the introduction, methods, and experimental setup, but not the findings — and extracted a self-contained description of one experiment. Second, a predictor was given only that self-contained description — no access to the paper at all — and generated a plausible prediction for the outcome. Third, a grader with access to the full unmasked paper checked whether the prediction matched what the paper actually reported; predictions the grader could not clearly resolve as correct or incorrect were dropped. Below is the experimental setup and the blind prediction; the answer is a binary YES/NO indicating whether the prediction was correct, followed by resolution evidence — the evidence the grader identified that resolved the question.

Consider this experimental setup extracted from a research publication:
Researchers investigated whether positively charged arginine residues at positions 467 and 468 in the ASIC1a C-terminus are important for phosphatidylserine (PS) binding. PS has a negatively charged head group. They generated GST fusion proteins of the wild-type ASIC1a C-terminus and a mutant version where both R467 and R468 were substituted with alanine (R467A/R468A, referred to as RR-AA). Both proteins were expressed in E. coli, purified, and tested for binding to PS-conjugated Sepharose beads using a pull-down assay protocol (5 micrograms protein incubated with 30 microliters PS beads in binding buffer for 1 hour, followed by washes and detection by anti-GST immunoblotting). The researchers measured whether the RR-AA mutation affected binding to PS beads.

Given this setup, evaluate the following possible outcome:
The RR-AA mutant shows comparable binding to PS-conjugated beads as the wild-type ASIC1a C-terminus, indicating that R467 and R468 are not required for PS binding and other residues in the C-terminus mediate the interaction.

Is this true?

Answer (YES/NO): NO